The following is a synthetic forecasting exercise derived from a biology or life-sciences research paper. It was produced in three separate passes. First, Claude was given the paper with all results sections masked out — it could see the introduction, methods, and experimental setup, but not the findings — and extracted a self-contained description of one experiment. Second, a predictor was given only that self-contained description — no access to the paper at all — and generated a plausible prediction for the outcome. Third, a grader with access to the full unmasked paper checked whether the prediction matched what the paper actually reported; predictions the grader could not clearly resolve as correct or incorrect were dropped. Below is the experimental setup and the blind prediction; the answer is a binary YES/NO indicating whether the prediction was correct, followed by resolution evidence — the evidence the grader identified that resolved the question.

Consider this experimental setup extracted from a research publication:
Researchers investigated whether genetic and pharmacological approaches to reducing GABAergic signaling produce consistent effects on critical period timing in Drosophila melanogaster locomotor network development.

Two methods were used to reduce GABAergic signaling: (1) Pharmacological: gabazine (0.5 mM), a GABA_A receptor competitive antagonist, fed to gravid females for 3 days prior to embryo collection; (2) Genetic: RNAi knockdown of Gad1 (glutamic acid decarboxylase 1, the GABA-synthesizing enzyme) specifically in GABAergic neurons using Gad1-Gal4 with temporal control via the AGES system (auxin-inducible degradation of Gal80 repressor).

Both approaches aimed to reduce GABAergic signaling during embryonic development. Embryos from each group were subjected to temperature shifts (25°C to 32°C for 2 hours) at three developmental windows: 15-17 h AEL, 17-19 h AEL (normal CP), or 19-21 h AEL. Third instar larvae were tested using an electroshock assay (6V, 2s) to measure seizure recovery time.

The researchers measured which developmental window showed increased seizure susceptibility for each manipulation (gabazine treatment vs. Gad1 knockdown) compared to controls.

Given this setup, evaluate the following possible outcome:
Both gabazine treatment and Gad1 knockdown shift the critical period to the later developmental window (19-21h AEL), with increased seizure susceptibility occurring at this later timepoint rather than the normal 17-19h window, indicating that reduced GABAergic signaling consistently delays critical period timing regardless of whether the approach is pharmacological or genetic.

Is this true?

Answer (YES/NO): YES